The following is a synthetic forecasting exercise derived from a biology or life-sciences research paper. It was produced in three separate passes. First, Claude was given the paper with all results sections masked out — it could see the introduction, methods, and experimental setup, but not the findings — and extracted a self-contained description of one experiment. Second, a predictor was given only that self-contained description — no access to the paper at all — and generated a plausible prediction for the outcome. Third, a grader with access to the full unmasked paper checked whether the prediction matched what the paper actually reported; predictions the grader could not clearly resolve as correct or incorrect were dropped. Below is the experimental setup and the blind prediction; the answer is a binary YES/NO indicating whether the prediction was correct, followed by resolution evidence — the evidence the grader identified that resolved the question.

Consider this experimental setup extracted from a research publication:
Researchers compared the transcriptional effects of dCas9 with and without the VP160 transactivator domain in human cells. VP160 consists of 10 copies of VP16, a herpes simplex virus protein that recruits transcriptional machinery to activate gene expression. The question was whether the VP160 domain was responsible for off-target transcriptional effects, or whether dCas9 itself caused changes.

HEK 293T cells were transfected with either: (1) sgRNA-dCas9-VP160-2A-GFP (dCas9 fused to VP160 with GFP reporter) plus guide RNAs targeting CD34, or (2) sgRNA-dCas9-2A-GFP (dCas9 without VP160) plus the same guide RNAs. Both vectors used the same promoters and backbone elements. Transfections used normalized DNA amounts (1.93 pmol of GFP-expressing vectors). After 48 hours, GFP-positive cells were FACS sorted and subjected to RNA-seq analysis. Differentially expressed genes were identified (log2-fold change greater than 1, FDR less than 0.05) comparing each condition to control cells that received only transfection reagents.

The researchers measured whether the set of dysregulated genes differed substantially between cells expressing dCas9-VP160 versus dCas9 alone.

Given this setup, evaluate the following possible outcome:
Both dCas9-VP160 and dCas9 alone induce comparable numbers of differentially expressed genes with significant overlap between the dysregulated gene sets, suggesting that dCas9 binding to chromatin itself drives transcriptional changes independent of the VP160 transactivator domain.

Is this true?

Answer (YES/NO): NO